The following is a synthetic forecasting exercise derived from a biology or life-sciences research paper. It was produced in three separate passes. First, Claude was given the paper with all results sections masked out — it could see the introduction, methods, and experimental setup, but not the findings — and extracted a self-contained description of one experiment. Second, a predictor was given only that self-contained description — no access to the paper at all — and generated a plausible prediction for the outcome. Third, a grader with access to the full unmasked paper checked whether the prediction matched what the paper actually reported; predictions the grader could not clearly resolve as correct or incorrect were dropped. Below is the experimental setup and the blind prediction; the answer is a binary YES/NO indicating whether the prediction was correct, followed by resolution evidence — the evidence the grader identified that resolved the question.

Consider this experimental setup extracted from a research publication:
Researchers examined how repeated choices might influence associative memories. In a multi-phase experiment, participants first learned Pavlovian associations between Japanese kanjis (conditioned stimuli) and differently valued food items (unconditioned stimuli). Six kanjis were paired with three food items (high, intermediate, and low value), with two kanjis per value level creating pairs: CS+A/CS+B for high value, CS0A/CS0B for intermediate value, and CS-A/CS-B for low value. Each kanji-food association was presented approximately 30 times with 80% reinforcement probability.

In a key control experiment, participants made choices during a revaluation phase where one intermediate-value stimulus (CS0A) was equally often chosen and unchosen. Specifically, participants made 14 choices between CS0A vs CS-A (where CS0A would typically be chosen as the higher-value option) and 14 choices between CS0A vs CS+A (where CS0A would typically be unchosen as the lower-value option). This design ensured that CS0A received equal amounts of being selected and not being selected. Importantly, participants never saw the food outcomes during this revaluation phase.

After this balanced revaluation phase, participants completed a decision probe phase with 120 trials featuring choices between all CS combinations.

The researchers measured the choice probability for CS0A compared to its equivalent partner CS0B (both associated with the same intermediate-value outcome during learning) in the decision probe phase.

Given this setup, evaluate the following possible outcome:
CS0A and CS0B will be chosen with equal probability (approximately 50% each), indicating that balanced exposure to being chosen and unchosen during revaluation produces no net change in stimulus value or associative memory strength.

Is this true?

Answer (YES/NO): YES